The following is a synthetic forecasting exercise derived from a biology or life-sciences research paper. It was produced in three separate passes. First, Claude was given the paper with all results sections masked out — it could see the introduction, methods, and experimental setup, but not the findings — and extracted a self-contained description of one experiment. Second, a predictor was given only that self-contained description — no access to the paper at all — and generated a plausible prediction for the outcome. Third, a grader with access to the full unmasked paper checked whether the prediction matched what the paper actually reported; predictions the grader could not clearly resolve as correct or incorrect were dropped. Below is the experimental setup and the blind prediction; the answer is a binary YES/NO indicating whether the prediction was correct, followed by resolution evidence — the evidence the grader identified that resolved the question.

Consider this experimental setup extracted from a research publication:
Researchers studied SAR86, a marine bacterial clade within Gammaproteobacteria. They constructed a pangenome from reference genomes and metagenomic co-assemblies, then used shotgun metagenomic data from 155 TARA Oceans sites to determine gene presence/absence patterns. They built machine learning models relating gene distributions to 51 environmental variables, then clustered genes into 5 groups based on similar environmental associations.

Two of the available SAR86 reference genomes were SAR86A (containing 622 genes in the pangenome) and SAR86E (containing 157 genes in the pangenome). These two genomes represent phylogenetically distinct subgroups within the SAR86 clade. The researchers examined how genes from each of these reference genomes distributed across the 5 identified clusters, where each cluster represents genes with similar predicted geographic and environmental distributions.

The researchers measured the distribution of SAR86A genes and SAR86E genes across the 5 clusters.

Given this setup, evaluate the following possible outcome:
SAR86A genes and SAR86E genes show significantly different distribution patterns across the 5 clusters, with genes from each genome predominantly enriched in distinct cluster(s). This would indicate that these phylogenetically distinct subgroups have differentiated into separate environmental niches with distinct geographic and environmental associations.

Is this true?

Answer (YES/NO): YES